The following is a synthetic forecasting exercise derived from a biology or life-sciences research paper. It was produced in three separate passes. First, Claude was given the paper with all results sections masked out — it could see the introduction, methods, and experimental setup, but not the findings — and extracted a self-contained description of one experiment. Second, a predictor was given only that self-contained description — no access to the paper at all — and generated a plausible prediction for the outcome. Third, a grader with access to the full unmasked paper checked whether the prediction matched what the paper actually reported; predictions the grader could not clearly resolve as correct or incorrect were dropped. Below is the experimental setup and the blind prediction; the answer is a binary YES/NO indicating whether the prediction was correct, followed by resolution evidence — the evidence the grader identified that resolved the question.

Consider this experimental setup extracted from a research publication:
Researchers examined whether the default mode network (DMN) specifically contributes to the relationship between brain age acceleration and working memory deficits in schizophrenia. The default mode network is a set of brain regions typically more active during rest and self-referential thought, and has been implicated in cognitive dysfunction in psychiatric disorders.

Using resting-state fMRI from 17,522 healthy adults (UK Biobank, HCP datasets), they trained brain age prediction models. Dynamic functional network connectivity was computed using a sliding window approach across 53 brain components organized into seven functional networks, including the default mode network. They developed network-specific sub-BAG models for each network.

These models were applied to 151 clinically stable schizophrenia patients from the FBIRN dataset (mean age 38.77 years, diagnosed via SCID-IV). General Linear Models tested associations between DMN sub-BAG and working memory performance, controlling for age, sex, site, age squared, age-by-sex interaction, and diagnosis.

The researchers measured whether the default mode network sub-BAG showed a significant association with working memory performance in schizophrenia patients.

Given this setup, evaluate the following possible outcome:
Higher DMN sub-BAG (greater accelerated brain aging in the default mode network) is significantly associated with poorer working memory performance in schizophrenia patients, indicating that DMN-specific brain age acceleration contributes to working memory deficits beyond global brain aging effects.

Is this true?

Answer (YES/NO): NO